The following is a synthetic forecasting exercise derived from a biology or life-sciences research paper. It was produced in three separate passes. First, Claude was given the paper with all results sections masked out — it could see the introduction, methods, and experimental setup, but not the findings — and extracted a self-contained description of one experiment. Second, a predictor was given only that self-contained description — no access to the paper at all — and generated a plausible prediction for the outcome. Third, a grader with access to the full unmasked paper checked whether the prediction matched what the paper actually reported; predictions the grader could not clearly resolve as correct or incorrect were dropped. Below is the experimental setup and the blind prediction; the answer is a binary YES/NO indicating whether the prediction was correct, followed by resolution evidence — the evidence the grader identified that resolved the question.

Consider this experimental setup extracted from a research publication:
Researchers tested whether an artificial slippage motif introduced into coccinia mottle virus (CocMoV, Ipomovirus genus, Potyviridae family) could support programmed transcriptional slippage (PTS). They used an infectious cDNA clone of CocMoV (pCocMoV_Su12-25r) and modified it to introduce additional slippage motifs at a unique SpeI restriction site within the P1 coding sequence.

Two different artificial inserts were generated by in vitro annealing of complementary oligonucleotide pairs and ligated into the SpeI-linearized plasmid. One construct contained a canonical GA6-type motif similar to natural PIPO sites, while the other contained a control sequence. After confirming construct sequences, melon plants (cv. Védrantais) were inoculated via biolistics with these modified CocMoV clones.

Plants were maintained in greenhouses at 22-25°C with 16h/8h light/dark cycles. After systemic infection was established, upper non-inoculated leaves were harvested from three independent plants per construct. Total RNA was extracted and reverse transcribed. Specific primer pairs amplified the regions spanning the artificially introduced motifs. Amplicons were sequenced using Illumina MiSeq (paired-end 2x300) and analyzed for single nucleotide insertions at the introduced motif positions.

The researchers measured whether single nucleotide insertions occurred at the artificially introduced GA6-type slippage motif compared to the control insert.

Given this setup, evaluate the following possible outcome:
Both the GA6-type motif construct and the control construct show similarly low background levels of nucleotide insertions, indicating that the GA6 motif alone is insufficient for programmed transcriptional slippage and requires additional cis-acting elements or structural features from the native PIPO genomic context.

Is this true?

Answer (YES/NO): NO